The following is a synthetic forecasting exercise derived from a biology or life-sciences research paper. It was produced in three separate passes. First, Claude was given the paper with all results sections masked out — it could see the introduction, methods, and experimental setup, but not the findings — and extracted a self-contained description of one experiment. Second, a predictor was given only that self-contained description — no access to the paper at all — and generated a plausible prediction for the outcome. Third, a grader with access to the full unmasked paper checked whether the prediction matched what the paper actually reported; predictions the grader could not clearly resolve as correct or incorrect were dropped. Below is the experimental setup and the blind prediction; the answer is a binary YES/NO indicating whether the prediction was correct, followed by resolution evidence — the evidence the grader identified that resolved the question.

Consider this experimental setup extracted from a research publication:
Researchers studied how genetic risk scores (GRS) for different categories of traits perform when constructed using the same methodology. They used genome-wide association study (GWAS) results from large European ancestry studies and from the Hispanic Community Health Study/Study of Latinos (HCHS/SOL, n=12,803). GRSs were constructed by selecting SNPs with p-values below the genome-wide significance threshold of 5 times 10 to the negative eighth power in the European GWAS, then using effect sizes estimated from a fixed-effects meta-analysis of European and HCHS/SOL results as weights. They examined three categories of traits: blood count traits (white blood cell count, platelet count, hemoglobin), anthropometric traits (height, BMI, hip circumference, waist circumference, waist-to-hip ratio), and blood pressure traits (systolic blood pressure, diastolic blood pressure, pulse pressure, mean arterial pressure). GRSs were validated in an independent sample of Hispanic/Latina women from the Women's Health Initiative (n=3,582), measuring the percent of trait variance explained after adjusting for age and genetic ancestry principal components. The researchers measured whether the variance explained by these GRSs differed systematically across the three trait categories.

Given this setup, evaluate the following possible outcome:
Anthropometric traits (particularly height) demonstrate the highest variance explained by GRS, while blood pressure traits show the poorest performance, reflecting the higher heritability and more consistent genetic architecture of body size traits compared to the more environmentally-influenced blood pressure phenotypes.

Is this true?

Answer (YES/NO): YES